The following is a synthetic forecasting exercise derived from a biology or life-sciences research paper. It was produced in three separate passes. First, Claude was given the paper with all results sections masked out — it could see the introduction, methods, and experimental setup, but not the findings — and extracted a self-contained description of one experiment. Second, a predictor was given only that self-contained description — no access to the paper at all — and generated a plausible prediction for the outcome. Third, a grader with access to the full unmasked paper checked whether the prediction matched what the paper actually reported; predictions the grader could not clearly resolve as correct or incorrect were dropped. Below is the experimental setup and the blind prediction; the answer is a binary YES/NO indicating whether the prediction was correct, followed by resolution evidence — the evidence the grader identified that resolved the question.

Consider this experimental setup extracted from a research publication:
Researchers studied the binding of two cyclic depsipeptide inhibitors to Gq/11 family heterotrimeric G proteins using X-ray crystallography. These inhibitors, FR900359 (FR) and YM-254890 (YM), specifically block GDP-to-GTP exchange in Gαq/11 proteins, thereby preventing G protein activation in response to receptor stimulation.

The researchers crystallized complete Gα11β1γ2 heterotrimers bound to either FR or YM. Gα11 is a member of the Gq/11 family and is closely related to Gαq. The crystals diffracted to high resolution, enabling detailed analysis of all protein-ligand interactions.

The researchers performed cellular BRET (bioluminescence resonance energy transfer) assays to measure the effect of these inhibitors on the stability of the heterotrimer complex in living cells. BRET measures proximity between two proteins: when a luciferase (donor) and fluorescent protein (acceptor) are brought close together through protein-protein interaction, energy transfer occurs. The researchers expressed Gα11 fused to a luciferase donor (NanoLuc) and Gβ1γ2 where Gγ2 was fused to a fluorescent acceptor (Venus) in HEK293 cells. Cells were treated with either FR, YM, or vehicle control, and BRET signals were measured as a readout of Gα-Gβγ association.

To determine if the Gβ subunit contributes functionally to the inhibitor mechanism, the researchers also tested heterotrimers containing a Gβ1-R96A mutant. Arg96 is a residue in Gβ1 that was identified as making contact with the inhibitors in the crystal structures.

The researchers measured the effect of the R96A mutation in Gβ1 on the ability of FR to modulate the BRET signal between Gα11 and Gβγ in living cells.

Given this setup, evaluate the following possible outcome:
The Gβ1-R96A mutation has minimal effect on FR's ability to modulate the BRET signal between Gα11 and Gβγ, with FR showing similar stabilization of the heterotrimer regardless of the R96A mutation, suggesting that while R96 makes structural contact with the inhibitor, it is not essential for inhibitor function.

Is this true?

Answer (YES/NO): NO